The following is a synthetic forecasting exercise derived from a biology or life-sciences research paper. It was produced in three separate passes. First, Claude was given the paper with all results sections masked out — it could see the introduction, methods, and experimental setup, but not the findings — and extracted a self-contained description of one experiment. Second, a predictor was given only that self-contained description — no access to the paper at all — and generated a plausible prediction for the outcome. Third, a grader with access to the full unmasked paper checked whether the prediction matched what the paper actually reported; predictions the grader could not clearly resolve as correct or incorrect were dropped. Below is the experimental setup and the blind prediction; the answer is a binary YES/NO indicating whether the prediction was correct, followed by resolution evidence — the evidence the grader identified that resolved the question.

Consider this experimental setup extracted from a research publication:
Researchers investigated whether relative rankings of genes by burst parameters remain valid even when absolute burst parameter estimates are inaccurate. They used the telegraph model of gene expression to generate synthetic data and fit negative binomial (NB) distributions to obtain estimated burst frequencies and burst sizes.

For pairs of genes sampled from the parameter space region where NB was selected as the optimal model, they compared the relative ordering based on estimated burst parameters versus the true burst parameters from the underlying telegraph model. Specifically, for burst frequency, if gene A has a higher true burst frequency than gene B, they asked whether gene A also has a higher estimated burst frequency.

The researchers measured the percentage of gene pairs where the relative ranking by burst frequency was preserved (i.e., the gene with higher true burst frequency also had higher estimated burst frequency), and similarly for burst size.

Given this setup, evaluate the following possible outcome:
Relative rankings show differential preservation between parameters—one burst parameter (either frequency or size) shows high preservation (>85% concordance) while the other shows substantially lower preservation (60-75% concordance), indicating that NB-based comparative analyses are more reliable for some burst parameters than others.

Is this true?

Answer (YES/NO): NO